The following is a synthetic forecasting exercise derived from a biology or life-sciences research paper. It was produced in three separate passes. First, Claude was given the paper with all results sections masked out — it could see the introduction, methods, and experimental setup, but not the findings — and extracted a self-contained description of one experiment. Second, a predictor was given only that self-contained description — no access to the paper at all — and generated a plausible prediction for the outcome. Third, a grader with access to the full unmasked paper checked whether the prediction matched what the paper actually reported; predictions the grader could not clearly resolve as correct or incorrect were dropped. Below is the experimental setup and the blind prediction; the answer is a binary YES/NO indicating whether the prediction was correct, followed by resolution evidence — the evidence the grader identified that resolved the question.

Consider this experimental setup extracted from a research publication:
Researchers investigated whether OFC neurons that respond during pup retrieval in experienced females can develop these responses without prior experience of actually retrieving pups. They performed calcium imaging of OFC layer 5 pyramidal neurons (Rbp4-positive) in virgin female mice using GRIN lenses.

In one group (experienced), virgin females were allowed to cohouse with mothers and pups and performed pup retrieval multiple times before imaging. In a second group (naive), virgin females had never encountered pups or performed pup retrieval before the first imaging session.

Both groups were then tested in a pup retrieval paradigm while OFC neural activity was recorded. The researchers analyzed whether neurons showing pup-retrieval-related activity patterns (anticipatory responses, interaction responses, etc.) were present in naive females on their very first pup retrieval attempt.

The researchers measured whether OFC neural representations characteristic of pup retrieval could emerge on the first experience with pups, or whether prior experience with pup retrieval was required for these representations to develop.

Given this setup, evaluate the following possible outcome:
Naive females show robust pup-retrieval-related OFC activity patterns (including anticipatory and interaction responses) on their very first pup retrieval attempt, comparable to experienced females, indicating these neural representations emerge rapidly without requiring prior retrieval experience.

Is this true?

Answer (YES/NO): YES